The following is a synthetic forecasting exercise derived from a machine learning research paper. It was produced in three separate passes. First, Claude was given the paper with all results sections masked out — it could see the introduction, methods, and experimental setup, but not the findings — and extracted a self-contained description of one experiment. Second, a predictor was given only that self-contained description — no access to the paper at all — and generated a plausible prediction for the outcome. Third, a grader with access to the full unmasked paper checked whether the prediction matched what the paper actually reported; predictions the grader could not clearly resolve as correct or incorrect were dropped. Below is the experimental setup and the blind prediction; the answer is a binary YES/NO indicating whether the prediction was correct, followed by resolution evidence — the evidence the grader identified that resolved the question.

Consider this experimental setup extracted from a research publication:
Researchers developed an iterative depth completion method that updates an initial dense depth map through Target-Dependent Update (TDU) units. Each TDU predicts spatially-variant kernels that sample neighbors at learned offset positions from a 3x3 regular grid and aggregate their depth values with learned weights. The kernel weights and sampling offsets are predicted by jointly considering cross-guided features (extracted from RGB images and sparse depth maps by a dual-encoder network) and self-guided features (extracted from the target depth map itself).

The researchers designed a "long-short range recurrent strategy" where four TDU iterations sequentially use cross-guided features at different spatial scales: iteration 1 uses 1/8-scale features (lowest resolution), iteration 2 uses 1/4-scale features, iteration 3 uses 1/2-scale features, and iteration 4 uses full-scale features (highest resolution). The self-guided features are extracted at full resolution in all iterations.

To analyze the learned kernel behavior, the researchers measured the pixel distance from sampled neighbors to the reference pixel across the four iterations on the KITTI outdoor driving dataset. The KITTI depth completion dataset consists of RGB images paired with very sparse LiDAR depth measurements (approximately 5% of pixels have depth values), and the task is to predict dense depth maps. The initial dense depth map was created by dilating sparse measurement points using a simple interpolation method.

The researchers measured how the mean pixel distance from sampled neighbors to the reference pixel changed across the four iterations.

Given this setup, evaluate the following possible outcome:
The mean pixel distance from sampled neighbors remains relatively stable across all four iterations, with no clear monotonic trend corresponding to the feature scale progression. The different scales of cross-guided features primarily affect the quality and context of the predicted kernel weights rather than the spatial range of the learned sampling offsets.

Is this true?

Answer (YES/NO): NO